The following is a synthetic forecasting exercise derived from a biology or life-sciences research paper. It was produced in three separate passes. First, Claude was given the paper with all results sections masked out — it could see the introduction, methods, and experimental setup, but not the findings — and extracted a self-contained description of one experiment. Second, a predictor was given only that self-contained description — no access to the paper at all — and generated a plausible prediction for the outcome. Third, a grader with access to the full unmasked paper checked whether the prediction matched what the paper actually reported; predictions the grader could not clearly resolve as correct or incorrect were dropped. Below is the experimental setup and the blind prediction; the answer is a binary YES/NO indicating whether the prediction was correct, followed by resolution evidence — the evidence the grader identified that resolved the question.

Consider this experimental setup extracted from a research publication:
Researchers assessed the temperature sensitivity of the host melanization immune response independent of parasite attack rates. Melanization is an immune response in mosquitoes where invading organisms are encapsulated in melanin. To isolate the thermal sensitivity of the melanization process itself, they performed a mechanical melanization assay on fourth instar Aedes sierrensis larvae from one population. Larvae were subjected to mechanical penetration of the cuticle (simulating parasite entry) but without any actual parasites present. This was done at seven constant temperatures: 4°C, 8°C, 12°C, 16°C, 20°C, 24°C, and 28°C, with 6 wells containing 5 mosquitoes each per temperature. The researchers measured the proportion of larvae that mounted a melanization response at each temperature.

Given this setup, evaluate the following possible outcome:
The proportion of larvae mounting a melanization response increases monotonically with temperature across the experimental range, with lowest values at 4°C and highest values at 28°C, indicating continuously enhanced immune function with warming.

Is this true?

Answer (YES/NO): NO